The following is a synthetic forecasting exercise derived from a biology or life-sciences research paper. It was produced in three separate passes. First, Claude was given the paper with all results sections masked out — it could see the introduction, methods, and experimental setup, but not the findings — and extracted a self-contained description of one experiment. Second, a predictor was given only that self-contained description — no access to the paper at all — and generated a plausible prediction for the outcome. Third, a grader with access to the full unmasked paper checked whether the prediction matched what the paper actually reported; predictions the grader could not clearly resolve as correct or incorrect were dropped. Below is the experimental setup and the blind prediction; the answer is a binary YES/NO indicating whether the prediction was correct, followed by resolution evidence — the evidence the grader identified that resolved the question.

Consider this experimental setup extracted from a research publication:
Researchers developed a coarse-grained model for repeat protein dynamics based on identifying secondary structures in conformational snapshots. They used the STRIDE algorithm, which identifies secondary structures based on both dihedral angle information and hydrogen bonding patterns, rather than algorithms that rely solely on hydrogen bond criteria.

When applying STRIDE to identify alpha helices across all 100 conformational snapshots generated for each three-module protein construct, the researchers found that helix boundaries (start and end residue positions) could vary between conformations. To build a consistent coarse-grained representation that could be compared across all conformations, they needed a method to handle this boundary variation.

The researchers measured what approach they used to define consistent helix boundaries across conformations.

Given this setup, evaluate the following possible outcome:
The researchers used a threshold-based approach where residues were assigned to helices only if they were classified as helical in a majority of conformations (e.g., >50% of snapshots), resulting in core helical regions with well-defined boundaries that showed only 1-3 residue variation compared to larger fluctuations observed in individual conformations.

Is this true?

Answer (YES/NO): NO